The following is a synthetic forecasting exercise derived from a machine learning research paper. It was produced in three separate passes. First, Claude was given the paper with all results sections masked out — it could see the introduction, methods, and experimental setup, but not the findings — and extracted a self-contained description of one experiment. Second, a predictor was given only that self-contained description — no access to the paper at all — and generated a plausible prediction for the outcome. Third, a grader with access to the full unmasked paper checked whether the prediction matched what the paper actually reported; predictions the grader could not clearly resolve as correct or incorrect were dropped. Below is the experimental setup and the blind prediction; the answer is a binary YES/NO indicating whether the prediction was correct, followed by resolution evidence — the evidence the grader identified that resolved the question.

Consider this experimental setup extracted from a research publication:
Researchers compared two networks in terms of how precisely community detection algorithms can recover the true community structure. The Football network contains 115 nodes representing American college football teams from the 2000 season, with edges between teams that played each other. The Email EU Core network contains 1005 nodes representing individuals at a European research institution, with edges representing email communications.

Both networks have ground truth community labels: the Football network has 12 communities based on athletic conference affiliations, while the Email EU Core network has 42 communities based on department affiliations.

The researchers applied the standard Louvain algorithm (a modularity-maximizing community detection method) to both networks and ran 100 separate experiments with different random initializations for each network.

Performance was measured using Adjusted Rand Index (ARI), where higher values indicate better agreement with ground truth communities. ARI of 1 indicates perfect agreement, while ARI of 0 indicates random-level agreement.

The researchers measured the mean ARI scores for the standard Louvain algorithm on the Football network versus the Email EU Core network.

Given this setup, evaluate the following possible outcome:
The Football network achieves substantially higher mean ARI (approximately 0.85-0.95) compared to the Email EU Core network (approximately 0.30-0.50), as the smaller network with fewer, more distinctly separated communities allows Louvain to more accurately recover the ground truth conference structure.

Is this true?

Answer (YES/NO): NO